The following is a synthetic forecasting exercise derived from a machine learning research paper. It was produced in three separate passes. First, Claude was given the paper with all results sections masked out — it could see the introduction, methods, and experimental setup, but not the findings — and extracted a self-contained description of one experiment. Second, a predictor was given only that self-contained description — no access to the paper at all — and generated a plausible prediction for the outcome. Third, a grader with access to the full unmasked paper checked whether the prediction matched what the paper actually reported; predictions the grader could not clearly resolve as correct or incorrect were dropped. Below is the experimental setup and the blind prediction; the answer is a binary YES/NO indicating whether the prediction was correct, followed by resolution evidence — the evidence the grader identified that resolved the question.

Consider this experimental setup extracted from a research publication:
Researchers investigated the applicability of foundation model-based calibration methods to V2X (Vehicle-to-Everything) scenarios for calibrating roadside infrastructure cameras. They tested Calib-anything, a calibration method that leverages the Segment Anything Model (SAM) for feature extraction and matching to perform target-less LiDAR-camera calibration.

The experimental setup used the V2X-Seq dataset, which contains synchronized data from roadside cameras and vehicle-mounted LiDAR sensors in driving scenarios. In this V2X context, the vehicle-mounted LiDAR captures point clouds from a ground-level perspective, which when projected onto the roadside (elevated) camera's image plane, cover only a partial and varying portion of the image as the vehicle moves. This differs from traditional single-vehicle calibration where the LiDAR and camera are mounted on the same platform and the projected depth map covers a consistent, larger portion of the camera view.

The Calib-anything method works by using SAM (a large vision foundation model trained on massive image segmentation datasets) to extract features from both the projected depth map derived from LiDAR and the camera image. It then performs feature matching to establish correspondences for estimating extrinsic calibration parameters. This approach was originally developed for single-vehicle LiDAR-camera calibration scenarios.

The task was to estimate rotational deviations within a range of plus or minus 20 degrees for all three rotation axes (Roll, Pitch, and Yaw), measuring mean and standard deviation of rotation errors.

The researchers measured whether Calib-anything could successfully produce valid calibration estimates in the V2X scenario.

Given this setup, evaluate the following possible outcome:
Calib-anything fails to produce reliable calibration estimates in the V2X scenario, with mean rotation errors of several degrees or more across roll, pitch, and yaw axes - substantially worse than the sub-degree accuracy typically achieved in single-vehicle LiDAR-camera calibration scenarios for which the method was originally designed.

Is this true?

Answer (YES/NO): NO